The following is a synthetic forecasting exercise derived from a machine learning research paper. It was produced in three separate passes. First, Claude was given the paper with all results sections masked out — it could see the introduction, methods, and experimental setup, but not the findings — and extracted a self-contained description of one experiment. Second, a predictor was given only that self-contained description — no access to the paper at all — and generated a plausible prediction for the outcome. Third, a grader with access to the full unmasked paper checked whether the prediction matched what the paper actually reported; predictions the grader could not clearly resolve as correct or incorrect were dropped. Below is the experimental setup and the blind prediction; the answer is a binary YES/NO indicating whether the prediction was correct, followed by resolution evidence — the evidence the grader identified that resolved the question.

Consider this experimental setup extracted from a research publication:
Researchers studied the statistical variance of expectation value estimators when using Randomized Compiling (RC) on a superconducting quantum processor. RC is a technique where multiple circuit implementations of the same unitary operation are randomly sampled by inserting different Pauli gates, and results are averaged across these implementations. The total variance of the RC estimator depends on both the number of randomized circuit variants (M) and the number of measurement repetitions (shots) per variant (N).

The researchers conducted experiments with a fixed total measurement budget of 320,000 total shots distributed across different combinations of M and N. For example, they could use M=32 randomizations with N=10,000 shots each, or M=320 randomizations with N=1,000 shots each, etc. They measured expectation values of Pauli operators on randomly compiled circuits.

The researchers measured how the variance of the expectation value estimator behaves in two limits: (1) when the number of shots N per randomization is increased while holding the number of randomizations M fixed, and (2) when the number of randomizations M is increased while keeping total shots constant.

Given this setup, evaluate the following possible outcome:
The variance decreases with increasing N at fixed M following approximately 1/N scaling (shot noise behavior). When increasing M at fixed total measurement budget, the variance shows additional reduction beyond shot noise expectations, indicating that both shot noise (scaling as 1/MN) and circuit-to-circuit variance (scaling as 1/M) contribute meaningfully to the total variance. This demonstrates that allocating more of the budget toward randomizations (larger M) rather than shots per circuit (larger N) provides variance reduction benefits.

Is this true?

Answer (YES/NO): NO